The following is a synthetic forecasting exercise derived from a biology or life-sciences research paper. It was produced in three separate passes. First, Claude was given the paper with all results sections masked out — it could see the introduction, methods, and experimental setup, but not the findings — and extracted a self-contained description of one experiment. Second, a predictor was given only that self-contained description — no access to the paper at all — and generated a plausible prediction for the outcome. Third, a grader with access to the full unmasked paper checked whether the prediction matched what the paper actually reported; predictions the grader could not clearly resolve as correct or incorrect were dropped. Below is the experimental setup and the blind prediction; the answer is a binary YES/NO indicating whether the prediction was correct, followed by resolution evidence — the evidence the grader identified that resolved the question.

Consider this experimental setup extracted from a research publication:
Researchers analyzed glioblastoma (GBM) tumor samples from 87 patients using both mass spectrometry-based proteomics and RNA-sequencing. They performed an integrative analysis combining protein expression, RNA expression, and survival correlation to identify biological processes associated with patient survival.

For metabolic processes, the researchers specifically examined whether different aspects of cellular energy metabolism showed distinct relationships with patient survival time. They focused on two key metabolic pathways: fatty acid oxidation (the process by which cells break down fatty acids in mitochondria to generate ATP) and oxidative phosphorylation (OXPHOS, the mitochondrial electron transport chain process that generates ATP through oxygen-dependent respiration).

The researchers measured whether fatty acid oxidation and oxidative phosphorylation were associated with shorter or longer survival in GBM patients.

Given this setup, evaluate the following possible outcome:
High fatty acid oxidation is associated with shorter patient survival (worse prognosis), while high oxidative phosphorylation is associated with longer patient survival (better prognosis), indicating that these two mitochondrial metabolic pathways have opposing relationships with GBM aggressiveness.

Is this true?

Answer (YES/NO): YES